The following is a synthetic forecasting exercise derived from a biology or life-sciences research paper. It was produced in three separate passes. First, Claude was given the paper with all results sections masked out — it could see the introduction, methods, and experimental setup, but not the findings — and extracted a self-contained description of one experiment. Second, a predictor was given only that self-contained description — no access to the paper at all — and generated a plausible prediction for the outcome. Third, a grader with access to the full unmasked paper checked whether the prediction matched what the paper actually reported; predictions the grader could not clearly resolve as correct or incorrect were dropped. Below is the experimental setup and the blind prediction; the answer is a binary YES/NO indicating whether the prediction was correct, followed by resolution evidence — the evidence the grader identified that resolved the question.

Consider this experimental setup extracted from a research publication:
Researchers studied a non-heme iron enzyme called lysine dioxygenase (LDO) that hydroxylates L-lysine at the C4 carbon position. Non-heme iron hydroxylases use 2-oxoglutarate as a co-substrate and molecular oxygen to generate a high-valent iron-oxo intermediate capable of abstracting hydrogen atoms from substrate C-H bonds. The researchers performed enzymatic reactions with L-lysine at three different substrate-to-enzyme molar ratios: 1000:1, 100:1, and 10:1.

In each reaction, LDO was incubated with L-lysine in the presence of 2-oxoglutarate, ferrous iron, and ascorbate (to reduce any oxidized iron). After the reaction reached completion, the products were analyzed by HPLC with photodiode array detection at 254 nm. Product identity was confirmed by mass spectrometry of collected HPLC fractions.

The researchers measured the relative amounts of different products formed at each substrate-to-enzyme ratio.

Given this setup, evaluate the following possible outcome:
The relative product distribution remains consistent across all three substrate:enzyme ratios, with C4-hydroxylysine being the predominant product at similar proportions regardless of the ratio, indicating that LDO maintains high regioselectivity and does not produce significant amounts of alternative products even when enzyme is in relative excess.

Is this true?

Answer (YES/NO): NO